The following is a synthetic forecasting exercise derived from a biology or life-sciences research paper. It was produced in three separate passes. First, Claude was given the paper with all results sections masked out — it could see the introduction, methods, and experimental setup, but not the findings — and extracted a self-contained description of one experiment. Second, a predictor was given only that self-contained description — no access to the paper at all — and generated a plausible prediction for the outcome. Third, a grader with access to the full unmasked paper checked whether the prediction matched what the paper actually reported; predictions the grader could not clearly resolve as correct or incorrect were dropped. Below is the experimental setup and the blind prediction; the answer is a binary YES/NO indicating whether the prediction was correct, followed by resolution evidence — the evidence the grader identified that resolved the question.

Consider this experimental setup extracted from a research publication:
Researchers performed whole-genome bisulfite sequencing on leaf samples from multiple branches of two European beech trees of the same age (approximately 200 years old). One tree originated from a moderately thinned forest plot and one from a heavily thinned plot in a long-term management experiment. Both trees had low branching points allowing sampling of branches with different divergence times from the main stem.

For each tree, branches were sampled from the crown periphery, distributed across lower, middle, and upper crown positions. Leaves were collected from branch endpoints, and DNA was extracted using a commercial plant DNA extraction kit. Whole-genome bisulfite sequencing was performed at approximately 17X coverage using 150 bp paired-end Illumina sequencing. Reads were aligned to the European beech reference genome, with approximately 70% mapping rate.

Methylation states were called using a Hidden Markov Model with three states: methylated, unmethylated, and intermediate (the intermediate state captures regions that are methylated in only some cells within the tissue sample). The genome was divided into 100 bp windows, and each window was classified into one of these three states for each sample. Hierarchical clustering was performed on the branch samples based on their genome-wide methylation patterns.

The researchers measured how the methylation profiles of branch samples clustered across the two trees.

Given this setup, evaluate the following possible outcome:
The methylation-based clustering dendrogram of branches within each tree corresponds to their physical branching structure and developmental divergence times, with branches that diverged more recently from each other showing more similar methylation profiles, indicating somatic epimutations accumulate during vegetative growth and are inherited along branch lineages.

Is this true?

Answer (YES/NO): YES